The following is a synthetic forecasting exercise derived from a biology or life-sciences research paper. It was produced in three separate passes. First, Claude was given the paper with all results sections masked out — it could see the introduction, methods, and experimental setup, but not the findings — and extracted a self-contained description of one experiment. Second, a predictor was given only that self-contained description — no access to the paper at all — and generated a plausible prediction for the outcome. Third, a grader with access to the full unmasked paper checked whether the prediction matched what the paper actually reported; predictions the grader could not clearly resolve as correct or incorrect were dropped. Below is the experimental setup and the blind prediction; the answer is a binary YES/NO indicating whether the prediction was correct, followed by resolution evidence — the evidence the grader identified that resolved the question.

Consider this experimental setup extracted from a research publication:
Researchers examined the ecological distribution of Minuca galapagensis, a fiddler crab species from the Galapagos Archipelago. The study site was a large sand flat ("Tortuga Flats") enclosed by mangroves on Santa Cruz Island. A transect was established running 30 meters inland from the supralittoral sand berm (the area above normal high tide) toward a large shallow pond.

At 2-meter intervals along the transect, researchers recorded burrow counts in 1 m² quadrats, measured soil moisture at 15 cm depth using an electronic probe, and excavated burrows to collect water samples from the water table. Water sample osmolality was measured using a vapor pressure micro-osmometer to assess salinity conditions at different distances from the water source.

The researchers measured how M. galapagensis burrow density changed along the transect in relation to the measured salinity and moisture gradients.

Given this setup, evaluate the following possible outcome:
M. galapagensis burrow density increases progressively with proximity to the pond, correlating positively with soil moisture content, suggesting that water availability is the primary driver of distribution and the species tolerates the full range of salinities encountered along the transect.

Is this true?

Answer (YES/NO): NO